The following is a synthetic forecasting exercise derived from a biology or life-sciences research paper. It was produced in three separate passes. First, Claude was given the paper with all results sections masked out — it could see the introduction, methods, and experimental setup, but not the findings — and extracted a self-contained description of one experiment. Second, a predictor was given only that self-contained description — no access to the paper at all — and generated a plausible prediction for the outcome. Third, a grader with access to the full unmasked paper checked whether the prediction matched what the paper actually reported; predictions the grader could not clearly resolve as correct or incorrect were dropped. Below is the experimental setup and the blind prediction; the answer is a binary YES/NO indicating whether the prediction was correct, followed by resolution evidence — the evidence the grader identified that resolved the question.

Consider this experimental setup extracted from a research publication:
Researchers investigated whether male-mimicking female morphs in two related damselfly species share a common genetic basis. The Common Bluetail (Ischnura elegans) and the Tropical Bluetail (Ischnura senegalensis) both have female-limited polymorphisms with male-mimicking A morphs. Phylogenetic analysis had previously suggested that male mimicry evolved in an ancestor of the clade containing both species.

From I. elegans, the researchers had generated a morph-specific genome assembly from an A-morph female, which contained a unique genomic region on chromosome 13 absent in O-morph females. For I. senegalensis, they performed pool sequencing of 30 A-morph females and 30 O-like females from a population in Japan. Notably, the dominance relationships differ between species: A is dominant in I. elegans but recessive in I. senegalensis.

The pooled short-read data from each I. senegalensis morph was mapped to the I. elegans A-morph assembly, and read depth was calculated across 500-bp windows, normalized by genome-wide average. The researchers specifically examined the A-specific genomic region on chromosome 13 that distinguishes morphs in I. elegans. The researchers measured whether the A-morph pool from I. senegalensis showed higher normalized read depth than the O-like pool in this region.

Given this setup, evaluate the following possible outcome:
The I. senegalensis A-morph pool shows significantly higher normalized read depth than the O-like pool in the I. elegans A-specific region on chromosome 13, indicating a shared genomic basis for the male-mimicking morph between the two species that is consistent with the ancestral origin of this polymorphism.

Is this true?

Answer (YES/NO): YES